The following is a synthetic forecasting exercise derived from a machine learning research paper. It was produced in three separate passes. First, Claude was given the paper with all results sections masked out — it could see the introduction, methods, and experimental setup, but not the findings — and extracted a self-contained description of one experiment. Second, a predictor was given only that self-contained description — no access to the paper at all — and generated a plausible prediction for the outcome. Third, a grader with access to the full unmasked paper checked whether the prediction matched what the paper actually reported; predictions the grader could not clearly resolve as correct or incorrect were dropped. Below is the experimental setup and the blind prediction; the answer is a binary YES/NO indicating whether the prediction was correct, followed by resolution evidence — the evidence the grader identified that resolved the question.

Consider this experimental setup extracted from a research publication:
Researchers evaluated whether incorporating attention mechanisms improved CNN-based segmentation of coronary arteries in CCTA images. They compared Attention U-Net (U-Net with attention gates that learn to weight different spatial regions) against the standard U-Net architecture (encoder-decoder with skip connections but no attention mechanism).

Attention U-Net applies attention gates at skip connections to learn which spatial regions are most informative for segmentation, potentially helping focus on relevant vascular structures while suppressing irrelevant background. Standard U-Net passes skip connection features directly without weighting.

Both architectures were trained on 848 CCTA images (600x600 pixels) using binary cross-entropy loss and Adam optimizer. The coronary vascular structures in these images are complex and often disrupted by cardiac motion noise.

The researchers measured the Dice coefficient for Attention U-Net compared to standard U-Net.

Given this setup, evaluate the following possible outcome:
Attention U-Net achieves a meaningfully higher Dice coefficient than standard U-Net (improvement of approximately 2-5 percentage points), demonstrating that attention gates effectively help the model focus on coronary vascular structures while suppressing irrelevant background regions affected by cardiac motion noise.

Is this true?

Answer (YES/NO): NO